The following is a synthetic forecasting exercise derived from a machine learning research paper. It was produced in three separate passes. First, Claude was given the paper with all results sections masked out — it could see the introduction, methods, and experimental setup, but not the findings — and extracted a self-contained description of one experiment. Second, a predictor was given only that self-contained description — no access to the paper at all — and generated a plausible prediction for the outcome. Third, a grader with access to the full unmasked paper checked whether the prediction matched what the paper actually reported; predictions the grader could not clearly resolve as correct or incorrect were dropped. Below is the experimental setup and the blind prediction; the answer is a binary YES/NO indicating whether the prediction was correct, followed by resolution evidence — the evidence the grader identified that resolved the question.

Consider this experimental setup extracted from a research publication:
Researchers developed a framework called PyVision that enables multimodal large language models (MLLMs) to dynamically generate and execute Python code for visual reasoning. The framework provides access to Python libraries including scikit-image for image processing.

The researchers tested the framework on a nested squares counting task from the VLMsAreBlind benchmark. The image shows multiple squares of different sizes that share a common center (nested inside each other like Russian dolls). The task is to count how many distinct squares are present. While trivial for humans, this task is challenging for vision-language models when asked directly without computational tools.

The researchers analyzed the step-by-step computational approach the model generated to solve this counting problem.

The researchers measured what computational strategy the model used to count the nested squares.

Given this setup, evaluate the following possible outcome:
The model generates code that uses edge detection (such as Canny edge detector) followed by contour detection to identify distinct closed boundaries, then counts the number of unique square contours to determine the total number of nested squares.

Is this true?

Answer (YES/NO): NO